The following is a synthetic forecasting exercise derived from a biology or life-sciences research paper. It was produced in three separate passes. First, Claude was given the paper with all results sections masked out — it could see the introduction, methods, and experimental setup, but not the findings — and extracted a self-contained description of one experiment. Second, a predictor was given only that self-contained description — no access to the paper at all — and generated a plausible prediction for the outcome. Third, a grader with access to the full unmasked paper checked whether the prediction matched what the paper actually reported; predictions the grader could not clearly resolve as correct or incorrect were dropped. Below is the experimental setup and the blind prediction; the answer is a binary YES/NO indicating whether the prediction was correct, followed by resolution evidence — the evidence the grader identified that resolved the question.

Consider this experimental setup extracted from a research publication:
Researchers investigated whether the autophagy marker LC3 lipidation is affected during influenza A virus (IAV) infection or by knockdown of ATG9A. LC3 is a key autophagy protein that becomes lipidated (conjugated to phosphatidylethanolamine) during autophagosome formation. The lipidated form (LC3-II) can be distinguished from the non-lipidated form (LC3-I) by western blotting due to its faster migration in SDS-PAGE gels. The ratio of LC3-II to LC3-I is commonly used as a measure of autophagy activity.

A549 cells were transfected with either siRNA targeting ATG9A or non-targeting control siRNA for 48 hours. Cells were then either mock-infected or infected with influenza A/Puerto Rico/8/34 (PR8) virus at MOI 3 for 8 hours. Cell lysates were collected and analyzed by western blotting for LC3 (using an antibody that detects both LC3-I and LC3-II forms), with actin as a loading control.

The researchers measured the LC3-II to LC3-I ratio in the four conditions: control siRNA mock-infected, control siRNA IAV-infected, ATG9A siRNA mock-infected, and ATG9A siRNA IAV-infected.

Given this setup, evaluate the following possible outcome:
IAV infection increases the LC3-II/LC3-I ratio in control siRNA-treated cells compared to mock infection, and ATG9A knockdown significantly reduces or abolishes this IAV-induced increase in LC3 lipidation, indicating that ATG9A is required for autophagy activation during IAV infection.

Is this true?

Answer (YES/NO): NO